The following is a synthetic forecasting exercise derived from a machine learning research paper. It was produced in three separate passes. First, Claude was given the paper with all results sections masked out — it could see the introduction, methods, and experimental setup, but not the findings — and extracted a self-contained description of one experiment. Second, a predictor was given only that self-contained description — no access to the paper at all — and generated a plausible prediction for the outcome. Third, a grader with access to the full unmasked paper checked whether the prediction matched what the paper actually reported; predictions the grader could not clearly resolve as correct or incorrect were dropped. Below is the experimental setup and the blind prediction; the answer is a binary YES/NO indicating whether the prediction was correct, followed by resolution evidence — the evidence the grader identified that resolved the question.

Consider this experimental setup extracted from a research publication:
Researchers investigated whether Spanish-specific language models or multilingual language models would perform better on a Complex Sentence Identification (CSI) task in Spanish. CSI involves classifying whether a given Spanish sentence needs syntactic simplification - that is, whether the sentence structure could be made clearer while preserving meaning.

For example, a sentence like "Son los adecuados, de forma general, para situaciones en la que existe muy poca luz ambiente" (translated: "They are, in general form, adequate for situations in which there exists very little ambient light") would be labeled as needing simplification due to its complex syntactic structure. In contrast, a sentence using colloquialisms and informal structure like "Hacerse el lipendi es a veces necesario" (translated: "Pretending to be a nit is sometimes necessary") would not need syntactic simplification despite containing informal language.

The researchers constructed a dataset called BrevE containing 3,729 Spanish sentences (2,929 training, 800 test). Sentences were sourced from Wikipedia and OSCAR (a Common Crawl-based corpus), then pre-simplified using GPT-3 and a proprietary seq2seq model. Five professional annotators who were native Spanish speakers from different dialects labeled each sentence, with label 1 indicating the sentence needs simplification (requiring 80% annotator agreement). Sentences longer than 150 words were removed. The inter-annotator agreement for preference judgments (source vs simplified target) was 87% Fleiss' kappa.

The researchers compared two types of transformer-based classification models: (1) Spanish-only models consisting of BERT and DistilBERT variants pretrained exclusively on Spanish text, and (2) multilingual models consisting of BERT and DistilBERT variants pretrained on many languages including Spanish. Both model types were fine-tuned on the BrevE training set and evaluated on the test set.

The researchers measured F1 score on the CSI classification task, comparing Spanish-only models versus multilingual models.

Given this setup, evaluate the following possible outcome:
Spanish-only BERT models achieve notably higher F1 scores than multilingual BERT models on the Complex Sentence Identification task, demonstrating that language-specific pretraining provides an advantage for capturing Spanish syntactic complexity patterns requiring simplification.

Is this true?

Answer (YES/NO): NO